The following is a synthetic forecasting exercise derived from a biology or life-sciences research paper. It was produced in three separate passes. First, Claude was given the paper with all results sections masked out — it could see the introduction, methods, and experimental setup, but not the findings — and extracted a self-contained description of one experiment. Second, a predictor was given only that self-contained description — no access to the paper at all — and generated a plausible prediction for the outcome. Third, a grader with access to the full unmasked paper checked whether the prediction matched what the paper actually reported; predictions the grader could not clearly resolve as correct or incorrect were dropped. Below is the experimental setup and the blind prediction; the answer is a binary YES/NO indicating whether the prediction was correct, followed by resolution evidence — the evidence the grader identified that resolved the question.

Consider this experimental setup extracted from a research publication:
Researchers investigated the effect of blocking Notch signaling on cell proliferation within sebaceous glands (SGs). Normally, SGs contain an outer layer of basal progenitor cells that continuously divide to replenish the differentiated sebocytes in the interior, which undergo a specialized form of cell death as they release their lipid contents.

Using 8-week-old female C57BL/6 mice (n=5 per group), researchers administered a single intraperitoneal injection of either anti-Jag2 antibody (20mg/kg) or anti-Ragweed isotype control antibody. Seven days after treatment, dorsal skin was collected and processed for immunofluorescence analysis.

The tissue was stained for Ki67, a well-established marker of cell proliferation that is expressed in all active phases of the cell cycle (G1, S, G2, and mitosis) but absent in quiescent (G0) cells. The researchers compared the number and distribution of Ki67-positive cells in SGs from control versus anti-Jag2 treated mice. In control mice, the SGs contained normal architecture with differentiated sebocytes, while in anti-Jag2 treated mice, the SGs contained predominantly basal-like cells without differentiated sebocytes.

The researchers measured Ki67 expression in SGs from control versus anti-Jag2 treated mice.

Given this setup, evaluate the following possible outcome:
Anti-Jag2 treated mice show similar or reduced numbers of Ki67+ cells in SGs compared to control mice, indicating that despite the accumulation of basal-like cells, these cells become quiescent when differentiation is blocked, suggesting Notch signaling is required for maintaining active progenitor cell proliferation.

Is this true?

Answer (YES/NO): NO